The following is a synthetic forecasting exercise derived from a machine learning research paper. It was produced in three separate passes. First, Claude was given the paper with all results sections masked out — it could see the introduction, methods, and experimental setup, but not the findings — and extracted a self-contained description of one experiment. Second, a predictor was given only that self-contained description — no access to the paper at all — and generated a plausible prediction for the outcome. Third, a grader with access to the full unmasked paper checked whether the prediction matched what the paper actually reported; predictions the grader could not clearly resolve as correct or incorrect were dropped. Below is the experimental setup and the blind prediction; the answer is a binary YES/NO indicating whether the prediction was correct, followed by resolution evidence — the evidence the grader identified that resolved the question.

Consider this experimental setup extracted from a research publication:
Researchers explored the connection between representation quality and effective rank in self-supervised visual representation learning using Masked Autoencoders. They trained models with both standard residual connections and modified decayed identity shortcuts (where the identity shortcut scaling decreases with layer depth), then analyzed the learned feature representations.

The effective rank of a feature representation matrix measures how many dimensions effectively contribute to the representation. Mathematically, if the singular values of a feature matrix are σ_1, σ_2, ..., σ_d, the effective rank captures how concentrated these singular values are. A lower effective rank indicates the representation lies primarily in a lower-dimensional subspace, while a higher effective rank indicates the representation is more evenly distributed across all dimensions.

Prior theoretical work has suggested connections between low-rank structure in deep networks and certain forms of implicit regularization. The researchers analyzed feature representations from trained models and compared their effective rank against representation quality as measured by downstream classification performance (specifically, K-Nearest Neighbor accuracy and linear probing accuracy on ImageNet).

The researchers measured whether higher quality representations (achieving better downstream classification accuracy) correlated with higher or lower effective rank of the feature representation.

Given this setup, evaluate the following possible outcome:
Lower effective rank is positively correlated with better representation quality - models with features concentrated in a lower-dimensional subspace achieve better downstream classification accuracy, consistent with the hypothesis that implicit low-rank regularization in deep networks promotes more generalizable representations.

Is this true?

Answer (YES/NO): YES